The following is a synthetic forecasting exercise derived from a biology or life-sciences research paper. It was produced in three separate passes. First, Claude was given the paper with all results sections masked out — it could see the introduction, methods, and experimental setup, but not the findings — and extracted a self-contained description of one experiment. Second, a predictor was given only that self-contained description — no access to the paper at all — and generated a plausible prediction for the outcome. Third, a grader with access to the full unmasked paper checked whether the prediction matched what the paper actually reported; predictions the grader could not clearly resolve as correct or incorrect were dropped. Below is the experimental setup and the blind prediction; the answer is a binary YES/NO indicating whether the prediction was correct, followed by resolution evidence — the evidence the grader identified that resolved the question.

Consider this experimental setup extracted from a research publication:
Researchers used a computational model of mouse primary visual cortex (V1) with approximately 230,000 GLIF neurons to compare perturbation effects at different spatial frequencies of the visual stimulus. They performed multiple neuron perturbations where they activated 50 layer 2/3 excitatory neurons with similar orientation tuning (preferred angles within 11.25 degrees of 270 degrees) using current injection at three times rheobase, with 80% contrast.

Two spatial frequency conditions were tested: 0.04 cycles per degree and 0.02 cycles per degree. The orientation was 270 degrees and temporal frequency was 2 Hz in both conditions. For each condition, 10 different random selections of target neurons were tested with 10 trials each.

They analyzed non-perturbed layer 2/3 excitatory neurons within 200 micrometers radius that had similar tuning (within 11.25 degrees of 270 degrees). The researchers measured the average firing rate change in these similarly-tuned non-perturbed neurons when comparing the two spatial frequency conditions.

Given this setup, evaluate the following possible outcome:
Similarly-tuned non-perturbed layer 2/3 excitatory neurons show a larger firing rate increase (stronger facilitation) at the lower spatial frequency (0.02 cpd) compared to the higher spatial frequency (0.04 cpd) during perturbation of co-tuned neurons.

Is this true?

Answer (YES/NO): NO